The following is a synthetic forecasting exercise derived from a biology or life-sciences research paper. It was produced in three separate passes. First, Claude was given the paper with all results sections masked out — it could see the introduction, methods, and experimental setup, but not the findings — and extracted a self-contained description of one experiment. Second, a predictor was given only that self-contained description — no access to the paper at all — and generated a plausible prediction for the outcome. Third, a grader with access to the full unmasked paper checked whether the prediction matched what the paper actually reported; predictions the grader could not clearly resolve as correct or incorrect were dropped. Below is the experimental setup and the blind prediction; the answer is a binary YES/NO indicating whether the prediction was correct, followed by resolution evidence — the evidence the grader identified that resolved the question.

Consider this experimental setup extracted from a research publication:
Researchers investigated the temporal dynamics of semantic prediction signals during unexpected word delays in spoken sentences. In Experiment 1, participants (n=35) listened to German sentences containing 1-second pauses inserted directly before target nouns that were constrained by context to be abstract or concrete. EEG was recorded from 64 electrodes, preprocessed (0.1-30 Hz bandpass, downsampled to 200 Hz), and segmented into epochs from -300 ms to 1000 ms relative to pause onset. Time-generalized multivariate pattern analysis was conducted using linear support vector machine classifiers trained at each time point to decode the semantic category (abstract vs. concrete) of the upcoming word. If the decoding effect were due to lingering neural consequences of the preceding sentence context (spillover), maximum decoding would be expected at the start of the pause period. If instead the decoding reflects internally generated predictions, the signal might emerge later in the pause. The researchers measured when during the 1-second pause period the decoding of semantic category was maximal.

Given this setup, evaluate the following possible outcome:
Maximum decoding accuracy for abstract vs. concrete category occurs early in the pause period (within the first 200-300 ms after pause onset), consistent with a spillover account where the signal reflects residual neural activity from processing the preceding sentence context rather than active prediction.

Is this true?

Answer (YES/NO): NO